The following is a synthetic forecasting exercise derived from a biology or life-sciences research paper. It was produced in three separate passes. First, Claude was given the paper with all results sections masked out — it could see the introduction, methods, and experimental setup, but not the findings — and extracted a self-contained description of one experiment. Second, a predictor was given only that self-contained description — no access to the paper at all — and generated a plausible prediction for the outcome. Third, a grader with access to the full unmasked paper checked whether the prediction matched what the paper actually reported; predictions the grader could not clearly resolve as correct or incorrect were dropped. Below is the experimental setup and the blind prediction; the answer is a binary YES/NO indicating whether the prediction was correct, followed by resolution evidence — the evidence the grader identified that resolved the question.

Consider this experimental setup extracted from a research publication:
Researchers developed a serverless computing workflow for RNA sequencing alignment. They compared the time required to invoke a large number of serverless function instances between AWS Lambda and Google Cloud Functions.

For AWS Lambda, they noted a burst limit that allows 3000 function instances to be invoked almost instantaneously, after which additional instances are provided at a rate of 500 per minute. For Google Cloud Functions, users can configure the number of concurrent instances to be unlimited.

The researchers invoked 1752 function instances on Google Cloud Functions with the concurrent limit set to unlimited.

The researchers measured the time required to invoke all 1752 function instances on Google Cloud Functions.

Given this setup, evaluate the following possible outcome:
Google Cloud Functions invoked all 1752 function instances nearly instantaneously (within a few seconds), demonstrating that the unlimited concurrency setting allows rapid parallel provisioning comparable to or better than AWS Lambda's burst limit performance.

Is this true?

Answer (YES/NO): NO